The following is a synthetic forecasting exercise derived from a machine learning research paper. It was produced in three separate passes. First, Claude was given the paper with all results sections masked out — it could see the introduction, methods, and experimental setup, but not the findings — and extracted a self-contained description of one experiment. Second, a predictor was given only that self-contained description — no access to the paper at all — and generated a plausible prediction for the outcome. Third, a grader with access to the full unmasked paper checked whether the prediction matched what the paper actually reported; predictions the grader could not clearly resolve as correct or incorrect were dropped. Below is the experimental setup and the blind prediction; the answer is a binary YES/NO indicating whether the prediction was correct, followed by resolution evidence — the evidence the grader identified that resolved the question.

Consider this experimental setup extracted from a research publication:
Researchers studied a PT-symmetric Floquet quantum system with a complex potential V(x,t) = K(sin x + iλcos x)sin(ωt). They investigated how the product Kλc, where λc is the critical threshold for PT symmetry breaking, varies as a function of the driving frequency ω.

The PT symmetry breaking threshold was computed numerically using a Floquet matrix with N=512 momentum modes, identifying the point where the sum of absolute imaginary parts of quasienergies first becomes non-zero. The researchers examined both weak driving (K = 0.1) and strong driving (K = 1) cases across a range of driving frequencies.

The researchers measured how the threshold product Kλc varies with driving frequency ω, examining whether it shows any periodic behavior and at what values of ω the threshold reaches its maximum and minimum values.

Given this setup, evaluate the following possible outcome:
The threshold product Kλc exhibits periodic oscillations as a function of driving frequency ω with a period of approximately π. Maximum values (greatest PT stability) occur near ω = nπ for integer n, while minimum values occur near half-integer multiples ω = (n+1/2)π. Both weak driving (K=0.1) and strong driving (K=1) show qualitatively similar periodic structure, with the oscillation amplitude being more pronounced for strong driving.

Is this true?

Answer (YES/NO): NO